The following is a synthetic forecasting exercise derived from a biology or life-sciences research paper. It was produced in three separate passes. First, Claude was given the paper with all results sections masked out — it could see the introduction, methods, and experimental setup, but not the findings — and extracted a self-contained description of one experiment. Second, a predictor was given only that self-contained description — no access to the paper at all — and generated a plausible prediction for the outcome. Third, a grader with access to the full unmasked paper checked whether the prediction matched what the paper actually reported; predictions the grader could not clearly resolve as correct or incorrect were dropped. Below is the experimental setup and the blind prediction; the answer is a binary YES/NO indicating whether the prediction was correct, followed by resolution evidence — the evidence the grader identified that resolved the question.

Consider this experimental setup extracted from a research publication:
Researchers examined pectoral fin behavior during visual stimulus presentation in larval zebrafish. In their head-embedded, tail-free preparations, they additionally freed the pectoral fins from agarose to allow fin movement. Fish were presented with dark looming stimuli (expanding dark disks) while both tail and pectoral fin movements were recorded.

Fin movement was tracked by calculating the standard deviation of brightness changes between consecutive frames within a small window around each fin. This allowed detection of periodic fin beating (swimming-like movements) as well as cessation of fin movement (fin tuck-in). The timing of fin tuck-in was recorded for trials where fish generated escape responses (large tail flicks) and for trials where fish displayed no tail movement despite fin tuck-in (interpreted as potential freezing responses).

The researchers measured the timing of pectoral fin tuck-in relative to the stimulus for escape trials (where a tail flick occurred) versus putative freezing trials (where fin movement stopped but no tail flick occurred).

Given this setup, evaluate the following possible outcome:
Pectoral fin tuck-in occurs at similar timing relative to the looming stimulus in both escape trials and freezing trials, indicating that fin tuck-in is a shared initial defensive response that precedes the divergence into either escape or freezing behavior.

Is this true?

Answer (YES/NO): YES